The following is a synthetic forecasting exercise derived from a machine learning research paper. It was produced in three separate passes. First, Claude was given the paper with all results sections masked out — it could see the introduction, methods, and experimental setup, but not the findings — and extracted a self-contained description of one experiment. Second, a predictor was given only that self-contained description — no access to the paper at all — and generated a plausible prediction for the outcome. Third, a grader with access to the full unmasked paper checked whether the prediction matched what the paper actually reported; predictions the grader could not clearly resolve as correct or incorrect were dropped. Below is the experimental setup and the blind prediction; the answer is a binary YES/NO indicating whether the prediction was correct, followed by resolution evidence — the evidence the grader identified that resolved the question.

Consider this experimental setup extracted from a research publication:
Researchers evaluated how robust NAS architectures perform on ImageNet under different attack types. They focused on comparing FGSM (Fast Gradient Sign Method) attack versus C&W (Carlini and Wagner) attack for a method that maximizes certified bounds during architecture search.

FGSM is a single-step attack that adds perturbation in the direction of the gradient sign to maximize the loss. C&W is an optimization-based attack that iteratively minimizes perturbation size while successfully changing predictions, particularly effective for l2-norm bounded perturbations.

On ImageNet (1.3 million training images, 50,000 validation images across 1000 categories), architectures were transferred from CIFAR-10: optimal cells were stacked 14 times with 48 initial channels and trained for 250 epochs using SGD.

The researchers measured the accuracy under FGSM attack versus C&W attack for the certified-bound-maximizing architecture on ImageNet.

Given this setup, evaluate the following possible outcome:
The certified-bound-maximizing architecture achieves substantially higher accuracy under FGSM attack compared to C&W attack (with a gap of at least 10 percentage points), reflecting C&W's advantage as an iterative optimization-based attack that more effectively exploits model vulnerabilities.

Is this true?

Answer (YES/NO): NO